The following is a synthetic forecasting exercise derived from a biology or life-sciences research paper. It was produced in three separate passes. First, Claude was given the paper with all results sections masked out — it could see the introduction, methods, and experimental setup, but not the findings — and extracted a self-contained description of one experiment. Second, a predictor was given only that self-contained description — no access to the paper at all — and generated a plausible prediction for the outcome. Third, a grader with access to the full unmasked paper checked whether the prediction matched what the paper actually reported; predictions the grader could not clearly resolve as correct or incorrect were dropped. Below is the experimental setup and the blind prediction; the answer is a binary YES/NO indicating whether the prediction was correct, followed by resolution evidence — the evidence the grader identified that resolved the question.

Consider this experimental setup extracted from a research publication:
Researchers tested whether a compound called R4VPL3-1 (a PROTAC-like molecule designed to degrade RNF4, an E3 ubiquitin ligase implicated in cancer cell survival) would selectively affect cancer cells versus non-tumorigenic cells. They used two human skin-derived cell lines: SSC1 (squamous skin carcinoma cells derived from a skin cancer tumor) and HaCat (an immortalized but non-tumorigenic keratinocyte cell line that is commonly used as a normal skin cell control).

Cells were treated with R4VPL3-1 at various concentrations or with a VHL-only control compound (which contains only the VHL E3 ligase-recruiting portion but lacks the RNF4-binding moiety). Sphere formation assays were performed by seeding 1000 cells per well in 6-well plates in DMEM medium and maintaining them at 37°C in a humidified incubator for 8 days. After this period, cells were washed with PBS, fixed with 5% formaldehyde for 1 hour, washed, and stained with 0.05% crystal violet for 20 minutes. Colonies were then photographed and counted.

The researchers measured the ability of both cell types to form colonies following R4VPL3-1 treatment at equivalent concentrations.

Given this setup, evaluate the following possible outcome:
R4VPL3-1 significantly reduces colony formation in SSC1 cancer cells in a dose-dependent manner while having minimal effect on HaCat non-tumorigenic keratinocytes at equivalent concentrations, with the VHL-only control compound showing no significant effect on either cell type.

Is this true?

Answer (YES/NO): YES